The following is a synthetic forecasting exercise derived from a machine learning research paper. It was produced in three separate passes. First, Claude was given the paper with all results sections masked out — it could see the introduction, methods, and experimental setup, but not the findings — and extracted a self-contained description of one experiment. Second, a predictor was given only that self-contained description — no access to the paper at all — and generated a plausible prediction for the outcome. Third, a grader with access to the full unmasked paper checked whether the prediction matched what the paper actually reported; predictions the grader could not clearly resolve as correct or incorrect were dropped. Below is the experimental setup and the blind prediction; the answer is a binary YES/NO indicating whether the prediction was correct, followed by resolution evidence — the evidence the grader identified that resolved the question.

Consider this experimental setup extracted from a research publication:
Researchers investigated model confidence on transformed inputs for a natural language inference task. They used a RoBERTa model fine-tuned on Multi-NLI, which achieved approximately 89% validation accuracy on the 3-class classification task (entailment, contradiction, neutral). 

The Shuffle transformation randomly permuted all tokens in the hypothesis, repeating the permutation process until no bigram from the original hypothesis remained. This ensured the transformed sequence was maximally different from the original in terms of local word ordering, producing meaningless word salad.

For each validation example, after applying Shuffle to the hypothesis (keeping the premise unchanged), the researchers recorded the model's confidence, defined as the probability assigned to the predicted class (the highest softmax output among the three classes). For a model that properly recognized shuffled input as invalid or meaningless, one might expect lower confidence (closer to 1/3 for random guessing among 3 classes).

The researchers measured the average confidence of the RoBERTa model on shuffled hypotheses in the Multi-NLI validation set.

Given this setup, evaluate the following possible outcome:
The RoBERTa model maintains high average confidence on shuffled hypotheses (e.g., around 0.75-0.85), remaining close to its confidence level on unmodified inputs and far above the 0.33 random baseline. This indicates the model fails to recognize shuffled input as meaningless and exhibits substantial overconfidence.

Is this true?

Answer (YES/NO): NO